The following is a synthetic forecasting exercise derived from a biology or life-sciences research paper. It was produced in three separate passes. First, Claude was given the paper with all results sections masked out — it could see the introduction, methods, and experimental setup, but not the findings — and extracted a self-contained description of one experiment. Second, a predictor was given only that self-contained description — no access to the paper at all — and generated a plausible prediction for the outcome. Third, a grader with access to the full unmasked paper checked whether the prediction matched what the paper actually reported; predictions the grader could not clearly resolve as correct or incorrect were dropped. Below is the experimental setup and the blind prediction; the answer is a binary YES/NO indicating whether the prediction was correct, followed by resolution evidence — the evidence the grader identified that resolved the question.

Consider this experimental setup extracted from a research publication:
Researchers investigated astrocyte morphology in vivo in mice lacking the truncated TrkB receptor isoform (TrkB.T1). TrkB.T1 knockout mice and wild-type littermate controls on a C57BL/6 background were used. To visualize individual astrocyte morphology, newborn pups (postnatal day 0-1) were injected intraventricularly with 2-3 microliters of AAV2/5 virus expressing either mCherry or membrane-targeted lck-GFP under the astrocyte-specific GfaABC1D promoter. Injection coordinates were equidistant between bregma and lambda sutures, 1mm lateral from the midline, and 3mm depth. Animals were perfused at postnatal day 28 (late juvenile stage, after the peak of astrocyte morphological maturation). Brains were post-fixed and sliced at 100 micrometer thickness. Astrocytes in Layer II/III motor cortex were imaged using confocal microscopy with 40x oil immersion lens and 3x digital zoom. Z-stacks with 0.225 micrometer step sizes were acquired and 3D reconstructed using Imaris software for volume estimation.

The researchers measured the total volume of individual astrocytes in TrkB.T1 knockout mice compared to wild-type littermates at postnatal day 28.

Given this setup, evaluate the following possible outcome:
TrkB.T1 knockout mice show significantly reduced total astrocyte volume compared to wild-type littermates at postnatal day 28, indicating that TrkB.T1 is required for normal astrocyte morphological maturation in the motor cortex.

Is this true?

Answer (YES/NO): YES